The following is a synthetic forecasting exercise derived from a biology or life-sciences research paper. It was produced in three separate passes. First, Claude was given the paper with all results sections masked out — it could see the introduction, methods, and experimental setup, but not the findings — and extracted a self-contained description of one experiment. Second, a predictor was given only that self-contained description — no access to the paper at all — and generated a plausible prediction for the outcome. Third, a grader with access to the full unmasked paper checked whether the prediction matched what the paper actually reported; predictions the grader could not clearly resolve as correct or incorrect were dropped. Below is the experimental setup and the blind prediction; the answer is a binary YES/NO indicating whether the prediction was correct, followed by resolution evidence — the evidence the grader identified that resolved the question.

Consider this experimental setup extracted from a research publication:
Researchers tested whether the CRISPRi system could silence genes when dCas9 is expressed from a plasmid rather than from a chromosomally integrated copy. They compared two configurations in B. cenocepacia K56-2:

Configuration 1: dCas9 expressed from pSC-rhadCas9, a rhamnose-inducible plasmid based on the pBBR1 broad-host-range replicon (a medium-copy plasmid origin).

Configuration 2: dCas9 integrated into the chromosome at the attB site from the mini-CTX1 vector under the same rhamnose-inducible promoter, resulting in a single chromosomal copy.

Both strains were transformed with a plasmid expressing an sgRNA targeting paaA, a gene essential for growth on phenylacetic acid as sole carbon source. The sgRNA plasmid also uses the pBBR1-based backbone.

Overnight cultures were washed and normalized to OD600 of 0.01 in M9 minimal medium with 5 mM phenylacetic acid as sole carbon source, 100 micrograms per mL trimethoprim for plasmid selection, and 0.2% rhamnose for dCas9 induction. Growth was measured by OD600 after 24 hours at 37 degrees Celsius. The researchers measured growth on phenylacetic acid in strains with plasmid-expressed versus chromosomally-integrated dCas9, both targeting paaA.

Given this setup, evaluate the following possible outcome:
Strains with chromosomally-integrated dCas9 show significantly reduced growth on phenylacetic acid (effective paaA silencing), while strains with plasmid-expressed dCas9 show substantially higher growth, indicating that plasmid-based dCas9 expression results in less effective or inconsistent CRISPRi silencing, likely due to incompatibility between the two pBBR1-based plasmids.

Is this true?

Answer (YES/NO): NO